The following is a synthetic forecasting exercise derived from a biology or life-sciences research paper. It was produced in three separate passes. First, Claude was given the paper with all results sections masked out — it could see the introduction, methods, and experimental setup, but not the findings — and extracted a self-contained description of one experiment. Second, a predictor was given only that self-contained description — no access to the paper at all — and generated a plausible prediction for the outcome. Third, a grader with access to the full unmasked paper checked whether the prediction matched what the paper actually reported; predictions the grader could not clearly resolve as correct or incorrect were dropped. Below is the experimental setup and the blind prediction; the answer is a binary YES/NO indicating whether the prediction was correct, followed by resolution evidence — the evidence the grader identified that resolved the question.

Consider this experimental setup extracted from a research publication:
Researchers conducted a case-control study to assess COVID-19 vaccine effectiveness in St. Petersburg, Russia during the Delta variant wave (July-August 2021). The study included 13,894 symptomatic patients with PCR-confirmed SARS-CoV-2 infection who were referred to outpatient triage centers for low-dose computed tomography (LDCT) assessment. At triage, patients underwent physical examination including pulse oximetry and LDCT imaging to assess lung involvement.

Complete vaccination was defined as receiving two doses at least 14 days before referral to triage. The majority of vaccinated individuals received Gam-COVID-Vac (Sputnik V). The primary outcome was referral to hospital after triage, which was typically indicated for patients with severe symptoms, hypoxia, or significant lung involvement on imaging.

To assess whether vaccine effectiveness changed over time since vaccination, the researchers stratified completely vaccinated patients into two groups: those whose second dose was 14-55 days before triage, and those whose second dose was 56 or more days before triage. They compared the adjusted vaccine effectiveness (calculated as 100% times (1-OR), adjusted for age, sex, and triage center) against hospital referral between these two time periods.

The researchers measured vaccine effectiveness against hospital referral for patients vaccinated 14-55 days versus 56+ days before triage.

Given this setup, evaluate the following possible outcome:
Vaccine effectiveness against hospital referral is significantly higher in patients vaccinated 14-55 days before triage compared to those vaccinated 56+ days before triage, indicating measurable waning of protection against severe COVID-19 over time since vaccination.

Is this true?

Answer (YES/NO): NO